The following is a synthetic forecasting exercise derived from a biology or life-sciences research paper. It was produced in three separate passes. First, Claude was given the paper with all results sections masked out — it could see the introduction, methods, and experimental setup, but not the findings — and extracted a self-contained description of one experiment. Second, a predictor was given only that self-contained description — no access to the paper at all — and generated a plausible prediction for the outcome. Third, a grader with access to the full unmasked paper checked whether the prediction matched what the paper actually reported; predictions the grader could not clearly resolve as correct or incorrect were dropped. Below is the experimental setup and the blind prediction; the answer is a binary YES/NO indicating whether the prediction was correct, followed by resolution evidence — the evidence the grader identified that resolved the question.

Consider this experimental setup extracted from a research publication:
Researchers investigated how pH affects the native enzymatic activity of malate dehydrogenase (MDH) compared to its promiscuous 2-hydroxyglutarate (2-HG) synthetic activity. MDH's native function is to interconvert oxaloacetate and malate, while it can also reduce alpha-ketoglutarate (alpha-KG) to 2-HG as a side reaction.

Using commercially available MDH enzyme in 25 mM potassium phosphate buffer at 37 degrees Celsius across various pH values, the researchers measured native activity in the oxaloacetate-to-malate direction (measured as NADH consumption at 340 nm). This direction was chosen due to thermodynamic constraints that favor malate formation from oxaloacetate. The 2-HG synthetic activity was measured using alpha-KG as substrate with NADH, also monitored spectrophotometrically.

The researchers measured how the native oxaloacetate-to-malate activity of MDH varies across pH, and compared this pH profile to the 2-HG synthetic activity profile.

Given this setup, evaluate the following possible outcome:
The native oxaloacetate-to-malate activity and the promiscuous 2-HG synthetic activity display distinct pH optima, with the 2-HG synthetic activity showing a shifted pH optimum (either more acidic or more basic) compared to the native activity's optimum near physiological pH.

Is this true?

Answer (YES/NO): YES